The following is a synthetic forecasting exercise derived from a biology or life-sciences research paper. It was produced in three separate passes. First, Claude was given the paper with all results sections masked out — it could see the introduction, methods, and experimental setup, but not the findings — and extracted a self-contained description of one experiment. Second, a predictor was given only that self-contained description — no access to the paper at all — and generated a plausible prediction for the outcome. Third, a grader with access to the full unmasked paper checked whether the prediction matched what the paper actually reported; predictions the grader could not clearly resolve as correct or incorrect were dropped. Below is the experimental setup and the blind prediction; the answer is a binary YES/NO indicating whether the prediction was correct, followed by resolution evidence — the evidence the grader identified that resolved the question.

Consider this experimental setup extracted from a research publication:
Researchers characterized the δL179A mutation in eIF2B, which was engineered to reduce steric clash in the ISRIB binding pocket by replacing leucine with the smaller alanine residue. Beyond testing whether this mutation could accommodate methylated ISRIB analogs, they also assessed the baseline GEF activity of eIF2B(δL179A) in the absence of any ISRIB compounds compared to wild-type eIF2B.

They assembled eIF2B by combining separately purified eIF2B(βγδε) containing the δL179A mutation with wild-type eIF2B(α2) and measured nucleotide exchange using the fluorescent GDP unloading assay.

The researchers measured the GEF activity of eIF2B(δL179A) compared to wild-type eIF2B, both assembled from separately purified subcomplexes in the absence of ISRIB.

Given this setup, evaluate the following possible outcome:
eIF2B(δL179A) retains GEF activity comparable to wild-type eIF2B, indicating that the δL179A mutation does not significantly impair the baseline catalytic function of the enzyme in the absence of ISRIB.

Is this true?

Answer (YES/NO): NO